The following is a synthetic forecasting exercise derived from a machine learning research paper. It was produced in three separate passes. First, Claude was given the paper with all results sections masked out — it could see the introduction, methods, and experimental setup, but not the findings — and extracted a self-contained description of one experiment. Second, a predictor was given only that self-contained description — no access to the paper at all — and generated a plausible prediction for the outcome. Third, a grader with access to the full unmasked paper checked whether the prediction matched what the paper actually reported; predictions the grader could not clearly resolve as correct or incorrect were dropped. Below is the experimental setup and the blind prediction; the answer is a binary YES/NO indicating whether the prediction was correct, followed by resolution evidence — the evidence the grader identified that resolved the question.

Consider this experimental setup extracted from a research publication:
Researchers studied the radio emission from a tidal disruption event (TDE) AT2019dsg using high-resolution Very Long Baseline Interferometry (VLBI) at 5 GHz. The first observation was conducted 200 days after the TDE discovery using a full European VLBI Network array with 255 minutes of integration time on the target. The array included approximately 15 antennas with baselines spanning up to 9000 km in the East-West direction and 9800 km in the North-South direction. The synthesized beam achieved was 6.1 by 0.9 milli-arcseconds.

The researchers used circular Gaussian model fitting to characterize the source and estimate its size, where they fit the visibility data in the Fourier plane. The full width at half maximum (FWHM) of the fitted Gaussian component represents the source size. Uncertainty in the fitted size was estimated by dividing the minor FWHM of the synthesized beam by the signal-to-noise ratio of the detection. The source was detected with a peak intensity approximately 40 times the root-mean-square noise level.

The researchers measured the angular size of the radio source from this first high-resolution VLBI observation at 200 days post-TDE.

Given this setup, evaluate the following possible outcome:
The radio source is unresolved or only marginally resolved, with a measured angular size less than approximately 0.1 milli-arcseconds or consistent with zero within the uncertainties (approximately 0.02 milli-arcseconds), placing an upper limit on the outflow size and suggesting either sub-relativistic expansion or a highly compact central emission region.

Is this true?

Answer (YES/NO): NO